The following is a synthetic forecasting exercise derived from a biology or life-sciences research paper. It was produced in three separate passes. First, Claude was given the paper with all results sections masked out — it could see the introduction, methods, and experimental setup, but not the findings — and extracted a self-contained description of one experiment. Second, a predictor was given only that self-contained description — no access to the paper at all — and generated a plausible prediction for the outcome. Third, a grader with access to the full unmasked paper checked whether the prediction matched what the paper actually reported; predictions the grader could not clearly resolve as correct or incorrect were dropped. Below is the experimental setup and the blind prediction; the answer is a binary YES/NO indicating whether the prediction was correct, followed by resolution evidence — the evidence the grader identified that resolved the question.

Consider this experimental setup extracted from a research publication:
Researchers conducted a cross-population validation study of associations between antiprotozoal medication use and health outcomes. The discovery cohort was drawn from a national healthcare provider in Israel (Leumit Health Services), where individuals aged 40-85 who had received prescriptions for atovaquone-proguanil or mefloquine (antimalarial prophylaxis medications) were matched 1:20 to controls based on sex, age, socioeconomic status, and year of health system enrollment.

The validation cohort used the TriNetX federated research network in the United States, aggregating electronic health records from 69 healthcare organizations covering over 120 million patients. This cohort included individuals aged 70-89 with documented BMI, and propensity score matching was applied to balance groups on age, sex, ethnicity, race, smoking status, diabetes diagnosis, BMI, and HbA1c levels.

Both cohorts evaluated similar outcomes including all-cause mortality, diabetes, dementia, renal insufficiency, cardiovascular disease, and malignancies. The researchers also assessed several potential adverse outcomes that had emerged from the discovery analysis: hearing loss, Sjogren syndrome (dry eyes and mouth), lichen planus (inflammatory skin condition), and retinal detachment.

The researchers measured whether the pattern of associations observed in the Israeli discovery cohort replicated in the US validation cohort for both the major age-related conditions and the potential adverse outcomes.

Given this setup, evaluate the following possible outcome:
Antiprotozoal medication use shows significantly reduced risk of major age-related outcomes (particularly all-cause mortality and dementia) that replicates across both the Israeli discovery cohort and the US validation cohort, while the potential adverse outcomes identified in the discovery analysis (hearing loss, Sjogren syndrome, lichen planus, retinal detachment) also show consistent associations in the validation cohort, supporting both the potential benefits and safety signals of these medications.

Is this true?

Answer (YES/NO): YES